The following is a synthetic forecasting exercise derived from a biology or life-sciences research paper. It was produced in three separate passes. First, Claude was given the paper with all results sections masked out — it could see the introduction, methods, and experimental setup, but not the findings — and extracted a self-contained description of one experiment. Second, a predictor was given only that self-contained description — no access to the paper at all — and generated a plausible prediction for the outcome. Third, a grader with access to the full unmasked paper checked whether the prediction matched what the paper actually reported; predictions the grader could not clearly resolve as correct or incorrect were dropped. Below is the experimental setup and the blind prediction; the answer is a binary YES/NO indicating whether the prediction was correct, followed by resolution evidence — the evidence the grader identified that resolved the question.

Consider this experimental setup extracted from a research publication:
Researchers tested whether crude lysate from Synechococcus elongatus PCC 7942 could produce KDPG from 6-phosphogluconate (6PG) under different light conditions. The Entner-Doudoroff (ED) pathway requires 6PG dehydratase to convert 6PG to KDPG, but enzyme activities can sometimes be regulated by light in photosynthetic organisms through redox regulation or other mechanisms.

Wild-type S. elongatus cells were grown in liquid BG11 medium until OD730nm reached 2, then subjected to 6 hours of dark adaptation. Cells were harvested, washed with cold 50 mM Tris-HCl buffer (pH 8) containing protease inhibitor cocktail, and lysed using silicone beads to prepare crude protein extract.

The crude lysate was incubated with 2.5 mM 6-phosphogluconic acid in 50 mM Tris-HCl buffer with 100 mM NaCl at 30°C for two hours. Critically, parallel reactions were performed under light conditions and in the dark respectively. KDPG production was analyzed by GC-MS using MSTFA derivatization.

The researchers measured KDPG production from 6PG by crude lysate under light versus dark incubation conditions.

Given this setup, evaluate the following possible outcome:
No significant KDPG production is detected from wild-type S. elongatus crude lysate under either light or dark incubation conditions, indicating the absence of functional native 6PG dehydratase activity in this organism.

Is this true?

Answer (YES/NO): YES